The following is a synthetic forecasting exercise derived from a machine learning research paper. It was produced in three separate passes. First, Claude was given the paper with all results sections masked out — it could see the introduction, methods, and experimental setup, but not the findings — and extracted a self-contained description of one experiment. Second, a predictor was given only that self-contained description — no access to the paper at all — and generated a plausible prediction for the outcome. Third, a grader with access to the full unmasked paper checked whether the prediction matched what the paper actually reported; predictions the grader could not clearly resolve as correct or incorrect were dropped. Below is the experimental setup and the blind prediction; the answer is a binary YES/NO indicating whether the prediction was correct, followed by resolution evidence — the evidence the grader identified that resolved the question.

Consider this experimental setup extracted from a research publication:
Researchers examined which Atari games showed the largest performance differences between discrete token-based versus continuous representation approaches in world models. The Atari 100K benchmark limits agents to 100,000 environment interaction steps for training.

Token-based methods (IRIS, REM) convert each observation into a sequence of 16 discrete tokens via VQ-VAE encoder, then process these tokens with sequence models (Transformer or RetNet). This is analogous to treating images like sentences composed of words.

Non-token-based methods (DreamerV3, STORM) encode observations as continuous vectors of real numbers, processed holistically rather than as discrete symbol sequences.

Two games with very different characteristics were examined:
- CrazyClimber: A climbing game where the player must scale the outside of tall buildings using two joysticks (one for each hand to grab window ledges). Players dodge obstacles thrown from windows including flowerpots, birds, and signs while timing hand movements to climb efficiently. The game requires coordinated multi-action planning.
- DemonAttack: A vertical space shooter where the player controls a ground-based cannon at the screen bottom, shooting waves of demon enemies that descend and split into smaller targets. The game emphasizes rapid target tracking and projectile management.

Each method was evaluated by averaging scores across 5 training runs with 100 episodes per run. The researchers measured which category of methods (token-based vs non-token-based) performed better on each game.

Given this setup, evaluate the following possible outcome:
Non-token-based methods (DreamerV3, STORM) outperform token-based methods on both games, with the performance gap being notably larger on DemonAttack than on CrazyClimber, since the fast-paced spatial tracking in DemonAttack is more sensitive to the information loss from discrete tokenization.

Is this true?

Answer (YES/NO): NO